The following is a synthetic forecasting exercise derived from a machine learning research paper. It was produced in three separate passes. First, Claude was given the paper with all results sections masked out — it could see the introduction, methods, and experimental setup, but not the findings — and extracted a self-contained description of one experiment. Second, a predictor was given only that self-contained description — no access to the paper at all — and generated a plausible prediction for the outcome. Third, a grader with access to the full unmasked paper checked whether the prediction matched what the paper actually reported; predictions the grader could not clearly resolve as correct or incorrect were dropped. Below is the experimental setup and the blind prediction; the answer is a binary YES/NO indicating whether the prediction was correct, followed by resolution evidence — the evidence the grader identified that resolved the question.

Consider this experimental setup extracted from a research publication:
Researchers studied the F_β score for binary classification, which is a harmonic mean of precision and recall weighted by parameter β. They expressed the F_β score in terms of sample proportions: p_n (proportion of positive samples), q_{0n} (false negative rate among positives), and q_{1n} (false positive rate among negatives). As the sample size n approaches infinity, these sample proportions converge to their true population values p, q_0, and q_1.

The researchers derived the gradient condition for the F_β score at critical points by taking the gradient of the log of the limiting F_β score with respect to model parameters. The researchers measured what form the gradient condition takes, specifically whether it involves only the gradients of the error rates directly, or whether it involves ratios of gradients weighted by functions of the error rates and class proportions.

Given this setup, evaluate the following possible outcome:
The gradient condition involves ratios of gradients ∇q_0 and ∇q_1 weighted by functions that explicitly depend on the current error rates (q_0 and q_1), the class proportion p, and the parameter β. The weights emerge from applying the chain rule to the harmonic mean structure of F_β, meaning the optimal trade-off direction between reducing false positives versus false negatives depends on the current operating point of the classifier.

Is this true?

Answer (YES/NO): YES